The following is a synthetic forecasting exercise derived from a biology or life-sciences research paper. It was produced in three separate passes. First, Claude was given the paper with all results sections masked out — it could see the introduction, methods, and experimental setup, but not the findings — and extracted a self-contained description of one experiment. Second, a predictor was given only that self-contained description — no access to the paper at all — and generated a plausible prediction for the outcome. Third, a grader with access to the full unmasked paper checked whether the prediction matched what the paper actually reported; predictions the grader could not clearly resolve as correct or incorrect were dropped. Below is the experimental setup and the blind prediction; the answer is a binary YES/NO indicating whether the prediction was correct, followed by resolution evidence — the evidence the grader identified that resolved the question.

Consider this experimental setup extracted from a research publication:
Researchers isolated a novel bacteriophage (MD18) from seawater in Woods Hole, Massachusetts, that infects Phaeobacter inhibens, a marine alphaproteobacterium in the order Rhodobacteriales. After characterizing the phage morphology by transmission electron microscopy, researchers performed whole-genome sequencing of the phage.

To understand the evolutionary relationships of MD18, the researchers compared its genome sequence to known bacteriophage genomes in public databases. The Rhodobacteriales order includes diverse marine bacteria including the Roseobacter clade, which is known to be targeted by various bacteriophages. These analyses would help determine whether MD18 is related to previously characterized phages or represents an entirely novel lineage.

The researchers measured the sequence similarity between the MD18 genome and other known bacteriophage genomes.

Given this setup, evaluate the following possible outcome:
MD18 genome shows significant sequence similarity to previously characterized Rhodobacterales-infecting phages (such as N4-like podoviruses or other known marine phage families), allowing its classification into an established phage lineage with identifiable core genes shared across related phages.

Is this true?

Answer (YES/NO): NO